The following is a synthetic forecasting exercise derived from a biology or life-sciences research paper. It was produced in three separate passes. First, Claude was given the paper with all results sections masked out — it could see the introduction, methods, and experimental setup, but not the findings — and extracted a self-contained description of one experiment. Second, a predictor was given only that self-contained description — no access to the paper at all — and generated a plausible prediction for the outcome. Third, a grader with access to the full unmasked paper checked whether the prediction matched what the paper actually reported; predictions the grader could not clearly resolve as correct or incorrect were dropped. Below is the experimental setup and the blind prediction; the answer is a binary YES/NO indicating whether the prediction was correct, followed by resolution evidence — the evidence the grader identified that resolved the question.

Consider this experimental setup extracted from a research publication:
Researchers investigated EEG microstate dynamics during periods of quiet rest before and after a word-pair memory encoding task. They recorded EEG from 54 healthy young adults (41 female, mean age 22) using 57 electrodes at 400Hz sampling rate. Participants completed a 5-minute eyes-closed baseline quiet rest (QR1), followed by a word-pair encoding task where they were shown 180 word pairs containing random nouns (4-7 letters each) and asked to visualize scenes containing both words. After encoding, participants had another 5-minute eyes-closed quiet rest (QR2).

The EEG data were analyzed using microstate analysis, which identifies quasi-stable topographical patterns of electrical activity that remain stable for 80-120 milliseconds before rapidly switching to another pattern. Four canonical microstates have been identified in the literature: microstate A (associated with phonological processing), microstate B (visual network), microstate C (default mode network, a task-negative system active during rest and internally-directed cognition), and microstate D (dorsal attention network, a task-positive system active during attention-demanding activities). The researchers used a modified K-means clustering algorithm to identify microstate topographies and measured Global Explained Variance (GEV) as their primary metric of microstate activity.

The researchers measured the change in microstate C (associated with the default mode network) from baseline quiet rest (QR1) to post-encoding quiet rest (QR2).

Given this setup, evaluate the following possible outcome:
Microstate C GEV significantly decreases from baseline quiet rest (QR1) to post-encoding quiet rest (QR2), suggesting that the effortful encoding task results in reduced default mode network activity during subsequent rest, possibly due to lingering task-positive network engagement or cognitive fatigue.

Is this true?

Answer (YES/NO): YES